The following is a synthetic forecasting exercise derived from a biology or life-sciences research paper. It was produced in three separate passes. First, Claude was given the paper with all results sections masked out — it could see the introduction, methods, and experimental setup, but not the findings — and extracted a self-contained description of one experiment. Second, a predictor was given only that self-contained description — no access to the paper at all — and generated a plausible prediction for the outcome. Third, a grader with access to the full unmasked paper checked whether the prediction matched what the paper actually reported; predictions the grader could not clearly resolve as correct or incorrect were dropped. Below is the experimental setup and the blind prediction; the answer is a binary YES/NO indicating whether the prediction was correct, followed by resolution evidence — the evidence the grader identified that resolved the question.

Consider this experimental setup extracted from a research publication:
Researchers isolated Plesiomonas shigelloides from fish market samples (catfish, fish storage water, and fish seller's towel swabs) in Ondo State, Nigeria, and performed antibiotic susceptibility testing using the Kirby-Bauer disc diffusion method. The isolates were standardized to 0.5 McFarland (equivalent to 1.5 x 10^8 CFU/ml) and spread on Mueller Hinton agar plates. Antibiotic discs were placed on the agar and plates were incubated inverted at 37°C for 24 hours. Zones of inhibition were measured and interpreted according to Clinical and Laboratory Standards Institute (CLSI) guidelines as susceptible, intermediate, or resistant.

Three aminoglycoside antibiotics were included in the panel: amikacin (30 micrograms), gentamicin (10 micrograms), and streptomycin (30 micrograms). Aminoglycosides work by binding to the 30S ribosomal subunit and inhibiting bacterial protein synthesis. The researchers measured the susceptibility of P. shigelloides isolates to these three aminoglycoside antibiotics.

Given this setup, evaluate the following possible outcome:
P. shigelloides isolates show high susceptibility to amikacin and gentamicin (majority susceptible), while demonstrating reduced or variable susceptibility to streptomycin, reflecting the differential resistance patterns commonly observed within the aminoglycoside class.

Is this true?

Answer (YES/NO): YES